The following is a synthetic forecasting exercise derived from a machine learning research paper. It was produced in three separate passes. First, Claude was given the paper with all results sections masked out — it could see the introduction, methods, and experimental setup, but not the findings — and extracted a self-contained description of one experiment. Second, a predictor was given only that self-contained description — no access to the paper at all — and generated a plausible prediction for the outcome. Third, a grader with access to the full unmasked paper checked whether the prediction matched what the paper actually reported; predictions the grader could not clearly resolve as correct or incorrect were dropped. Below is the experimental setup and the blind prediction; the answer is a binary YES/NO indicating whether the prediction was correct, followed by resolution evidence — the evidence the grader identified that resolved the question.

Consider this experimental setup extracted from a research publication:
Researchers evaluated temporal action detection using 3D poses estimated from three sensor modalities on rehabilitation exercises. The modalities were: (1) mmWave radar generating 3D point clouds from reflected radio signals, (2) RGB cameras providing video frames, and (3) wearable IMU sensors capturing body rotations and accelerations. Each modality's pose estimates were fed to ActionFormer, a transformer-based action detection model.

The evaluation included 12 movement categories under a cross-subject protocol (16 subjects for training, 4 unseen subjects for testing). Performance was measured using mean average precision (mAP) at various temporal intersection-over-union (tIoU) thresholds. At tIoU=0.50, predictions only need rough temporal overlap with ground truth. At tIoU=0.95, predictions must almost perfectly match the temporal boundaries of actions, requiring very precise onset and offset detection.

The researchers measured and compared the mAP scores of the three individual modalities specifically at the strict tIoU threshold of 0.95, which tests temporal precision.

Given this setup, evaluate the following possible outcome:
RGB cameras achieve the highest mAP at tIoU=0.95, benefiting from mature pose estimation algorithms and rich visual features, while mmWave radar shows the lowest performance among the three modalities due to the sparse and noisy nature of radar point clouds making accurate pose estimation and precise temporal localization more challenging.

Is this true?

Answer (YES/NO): NO